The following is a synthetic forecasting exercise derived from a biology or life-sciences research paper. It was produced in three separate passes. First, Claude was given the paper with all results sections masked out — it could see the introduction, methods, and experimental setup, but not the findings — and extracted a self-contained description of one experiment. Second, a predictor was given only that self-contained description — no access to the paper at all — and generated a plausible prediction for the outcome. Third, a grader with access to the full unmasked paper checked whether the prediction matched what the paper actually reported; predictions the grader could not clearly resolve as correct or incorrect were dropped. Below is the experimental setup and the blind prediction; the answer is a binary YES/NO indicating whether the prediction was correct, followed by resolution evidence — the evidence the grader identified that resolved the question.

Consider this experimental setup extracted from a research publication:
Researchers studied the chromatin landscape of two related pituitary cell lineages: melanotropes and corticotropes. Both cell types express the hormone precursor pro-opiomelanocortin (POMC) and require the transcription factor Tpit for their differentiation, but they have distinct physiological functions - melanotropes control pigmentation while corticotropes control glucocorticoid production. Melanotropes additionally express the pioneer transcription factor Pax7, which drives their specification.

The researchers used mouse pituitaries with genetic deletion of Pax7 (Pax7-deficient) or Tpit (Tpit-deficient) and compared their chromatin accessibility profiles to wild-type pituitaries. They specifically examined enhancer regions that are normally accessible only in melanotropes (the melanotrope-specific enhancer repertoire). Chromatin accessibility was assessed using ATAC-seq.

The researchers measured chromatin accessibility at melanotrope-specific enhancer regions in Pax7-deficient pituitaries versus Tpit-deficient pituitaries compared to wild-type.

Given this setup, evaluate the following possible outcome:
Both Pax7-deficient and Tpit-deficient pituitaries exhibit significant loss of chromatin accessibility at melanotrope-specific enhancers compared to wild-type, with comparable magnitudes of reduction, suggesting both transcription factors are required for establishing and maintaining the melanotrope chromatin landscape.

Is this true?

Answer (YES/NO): YES